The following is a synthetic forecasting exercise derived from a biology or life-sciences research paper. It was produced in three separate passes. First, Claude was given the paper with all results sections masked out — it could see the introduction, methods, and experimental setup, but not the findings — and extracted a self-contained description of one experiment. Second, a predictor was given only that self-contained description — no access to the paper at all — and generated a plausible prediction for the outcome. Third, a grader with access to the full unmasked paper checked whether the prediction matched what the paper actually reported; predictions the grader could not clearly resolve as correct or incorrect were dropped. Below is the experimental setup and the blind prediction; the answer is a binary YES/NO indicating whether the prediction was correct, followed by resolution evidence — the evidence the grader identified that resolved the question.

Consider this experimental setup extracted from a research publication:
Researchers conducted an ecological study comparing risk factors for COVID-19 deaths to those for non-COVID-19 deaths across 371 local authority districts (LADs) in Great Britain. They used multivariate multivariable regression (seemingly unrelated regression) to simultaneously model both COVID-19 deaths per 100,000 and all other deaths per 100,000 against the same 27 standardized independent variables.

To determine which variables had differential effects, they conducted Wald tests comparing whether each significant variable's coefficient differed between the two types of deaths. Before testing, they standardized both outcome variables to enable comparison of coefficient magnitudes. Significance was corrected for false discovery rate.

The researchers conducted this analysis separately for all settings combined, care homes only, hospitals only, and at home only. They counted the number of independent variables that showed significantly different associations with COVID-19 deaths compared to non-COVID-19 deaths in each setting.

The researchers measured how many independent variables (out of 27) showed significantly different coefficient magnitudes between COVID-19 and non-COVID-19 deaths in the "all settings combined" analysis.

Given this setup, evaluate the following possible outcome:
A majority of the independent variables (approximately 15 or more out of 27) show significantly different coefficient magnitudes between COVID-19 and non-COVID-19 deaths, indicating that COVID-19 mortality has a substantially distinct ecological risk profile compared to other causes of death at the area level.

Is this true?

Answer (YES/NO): NO